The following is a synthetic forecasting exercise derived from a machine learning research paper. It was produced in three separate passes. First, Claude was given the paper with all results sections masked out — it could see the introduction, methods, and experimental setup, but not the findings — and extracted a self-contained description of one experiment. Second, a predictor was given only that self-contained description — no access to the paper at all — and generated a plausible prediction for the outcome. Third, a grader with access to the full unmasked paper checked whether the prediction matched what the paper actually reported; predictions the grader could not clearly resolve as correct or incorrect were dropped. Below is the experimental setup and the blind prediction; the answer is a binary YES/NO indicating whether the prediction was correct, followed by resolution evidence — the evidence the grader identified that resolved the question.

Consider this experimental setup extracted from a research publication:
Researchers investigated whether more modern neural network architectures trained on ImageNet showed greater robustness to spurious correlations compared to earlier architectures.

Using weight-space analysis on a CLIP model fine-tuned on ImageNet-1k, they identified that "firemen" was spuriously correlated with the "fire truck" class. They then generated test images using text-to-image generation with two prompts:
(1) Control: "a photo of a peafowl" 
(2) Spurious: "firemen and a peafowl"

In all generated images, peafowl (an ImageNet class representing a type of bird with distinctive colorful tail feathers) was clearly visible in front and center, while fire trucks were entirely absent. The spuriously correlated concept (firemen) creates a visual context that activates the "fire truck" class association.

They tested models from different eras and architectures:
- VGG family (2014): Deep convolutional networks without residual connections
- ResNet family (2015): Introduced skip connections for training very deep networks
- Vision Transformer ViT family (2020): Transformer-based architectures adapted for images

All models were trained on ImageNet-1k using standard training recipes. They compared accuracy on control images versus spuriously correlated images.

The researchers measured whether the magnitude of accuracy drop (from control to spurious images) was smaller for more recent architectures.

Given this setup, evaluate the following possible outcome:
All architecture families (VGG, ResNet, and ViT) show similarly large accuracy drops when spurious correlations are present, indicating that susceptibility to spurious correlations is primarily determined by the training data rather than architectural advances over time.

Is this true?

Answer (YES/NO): NO